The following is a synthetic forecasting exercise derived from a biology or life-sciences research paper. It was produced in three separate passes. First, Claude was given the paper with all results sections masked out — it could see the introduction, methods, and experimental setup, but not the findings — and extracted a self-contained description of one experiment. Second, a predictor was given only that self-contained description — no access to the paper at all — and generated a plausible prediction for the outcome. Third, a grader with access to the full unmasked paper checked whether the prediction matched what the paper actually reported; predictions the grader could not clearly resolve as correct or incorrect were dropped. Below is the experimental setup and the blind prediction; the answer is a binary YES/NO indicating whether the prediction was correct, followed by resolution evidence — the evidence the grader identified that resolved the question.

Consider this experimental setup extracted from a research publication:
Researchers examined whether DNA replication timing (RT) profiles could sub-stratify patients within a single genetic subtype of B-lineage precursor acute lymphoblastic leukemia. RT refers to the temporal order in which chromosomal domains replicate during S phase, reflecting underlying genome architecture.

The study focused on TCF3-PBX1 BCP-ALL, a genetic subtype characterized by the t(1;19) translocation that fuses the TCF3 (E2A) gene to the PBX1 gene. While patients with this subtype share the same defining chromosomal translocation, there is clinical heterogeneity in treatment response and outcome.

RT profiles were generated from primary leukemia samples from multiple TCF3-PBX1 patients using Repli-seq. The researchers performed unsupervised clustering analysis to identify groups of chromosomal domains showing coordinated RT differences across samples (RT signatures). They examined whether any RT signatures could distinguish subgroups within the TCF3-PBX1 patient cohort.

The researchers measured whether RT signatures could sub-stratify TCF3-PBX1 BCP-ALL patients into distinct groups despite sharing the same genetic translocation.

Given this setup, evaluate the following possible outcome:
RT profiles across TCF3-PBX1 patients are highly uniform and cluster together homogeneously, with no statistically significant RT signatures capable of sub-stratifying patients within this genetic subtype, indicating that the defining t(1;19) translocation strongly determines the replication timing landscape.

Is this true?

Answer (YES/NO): NO